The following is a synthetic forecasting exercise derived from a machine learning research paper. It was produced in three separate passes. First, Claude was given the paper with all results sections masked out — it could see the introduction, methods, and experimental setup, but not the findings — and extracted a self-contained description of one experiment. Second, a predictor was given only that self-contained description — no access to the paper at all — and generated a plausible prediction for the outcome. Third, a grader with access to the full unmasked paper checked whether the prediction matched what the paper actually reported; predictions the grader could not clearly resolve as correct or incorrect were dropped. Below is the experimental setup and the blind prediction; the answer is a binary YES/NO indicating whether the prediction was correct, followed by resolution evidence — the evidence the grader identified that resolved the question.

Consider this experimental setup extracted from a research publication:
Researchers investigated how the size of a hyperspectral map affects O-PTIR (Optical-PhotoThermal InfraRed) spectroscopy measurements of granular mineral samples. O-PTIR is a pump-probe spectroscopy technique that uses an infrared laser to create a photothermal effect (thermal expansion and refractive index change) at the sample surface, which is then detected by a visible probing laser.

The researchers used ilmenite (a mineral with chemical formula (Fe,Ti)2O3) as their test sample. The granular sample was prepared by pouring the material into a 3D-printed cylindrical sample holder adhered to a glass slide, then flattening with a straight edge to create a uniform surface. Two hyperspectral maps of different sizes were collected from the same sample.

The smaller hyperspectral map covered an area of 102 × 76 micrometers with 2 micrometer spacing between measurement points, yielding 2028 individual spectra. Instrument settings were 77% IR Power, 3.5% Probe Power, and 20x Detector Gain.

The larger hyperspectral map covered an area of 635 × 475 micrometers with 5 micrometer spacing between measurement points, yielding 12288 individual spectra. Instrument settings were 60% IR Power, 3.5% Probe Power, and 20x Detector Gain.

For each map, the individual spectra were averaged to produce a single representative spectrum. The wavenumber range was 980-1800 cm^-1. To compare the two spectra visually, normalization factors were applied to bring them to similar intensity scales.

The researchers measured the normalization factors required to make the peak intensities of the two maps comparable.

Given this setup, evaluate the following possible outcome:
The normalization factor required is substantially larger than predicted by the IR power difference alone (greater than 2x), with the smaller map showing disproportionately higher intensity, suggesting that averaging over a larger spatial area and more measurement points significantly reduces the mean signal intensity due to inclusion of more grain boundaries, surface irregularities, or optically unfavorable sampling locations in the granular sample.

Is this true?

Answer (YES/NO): YES